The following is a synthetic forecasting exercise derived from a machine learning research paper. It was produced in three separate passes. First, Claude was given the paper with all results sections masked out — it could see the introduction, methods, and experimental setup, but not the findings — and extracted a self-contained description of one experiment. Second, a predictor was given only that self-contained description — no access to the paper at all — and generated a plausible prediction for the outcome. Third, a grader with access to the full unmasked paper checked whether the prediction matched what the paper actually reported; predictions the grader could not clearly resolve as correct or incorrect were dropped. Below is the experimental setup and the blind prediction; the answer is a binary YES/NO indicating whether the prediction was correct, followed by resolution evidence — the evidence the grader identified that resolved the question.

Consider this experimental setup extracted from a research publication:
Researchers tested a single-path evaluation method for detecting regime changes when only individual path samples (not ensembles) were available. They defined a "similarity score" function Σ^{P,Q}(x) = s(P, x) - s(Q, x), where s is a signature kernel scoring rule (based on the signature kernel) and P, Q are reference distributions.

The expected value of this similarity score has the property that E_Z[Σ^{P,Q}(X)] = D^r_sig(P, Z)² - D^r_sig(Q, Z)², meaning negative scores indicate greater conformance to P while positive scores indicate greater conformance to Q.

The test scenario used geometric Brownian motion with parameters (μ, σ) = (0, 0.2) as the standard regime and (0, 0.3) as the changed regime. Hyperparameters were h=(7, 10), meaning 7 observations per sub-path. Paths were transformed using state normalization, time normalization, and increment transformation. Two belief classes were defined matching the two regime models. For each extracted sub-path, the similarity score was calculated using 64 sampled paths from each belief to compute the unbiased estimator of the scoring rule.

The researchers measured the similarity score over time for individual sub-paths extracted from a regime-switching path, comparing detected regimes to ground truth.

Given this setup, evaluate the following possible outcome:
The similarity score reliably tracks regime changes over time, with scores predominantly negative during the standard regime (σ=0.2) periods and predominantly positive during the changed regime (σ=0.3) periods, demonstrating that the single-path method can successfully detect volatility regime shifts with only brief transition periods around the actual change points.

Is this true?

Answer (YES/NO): YES